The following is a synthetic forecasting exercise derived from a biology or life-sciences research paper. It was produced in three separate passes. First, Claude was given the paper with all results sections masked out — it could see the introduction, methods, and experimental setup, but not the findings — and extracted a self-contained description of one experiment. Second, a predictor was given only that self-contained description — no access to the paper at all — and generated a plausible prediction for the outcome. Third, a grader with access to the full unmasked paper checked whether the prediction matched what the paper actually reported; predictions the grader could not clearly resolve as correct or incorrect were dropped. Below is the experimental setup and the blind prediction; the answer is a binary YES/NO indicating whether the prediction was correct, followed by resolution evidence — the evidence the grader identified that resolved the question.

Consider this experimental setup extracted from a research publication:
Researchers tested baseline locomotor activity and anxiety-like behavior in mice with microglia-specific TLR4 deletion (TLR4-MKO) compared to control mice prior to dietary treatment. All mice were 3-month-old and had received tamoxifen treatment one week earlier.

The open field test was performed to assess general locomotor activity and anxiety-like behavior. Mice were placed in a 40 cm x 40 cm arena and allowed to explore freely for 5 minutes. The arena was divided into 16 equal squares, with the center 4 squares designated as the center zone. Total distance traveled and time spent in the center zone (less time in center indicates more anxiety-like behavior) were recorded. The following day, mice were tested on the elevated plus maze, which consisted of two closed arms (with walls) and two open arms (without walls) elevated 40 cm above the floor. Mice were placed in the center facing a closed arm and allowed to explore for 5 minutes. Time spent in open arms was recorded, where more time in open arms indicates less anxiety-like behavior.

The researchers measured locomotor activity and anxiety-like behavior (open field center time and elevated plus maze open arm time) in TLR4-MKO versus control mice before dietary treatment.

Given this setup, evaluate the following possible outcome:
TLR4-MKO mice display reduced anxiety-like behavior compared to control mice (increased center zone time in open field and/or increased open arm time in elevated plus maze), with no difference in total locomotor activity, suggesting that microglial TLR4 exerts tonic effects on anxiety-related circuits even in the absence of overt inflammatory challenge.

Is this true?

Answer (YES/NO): NO